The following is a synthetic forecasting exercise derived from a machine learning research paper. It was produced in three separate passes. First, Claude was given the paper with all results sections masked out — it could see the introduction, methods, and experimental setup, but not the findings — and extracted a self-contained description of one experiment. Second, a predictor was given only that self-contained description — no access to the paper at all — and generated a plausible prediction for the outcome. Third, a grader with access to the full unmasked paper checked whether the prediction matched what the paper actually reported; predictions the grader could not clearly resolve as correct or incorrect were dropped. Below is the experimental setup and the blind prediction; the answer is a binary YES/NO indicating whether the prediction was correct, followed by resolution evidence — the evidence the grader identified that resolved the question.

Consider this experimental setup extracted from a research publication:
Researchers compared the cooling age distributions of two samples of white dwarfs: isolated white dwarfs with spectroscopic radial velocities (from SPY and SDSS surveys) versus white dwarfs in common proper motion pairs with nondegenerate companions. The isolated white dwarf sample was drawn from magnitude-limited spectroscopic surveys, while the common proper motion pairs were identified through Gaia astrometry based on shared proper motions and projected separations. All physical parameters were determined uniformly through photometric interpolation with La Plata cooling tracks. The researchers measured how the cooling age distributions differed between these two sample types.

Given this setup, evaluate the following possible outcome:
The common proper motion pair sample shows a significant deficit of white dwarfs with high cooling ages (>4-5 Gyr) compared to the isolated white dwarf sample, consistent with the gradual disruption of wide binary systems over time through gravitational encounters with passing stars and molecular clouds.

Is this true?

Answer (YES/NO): NO